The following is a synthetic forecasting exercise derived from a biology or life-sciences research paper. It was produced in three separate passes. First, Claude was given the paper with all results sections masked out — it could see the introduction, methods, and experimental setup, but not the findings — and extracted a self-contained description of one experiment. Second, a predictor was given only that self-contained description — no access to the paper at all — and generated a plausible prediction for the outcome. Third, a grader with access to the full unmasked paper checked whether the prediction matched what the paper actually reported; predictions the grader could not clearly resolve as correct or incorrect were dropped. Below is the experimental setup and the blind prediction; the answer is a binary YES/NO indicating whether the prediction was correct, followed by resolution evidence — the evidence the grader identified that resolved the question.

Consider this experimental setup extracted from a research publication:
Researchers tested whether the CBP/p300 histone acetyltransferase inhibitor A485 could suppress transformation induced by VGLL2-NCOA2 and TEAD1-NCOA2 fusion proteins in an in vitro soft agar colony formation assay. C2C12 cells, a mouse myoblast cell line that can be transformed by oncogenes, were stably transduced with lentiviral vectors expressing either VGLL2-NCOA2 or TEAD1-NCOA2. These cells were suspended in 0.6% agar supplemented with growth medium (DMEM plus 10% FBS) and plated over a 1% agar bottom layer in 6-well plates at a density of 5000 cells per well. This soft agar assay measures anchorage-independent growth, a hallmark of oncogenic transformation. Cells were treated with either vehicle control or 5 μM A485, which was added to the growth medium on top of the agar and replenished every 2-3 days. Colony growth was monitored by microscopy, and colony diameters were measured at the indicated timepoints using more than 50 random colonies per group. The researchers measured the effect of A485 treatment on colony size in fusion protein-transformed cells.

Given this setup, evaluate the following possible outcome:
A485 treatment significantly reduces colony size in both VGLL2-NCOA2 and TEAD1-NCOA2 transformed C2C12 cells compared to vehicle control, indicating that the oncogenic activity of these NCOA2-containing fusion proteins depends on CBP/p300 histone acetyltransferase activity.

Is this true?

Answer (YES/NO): YES